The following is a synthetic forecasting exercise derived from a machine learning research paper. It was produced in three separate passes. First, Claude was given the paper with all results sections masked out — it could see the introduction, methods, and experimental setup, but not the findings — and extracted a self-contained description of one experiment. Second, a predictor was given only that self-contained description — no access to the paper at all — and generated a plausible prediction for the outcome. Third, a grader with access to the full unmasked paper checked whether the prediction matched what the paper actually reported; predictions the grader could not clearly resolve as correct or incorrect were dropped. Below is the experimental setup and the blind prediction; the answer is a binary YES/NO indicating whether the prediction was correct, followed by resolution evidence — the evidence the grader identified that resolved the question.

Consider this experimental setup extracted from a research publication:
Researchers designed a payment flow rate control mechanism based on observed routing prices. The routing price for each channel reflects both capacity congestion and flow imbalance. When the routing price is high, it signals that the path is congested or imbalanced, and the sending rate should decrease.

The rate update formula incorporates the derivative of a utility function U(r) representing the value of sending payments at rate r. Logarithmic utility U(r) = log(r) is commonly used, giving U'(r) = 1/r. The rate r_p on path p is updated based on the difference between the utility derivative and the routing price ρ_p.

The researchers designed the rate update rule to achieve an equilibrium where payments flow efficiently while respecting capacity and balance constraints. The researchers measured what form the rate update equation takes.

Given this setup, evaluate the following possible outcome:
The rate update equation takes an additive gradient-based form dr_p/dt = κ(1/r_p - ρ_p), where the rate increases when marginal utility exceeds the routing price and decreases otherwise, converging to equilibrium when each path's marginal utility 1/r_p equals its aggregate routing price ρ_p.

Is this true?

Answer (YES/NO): YES